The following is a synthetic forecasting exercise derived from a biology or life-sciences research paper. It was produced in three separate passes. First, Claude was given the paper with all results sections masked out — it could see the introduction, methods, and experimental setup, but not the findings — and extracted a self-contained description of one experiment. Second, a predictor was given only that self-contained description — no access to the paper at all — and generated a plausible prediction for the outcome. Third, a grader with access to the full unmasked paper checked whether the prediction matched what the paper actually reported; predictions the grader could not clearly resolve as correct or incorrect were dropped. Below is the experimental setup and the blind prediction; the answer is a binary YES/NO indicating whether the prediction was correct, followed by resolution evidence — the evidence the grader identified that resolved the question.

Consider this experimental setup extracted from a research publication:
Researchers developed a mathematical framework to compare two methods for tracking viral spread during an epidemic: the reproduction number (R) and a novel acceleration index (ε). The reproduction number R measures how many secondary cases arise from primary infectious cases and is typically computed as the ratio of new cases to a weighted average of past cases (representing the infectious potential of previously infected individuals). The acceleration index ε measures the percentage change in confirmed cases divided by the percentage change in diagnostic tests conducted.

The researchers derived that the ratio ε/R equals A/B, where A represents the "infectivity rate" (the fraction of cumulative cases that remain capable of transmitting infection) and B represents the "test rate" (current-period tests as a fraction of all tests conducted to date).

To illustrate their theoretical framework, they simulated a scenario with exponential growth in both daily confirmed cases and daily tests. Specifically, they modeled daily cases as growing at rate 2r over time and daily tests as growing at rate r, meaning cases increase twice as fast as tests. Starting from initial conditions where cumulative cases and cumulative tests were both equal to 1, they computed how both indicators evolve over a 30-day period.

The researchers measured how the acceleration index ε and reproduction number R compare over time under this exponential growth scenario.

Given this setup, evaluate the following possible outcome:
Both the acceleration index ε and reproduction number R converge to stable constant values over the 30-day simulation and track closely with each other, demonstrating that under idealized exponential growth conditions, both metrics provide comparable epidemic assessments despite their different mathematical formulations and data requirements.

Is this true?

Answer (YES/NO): NO